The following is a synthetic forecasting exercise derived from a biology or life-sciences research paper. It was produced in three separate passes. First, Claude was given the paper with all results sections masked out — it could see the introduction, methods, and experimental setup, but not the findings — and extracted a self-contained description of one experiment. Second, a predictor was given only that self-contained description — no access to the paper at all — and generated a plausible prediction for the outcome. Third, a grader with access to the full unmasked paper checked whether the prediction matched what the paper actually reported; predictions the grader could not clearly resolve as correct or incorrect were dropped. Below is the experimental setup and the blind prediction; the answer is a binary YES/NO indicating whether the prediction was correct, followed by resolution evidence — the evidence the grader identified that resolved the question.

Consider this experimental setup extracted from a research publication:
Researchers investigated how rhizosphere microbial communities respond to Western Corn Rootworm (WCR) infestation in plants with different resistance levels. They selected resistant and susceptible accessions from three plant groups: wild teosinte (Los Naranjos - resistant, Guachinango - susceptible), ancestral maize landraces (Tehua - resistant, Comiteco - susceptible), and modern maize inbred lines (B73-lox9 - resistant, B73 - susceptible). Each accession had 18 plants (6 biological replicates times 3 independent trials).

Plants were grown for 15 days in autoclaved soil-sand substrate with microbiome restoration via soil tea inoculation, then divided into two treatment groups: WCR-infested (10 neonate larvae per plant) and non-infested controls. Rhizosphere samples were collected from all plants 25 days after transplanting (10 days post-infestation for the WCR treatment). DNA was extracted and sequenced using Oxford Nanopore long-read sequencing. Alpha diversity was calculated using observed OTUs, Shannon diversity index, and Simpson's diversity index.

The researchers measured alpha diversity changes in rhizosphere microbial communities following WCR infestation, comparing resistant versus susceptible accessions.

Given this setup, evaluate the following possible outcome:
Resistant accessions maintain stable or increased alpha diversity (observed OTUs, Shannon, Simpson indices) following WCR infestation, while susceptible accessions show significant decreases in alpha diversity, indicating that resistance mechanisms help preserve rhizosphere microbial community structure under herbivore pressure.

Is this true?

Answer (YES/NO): NO